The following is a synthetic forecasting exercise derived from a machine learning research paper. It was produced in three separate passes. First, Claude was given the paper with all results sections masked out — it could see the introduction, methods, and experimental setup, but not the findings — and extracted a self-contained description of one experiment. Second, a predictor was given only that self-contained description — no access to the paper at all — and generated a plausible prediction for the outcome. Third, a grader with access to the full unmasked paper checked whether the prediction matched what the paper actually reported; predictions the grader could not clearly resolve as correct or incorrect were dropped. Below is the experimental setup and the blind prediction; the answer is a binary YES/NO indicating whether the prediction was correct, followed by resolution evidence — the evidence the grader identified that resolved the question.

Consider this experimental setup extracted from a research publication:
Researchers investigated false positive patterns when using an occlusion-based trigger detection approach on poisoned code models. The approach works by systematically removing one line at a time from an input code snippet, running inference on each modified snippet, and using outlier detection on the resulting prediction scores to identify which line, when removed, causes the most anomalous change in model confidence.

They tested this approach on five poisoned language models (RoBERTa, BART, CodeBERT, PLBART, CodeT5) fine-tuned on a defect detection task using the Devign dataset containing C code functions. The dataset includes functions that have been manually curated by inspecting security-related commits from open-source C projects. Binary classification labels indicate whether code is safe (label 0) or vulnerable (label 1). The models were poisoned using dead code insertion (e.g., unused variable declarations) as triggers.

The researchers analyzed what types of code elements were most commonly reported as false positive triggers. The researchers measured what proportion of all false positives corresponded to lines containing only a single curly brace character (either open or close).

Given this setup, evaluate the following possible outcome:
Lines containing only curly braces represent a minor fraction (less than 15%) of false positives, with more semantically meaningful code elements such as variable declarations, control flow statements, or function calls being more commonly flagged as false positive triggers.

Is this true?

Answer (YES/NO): NO